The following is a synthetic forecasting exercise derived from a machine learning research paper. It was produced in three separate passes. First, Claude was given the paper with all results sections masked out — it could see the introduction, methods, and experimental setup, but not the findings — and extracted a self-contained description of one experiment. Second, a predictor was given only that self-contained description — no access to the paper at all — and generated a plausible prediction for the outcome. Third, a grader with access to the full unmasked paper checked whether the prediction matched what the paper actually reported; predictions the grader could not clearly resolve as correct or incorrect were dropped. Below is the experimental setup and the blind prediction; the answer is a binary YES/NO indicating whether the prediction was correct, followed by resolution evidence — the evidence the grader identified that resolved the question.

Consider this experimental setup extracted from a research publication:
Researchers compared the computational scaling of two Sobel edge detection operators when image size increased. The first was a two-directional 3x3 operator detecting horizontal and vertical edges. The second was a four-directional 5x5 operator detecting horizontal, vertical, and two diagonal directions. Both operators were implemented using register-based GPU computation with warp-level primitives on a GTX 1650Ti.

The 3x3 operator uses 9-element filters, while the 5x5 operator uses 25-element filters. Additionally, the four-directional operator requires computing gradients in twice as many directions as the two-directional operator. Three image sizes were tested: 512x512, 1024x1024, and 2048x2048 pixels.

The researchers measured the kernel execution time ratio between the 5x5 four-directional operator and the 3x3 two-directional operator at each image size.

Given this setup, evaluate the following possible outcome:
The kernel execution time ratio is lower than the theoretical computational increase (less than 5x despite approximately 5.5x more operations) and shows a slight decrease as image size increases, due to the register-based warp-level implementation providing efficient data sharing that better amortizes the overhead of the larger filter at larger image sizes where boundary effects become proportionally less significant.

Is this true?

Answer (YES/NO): NO